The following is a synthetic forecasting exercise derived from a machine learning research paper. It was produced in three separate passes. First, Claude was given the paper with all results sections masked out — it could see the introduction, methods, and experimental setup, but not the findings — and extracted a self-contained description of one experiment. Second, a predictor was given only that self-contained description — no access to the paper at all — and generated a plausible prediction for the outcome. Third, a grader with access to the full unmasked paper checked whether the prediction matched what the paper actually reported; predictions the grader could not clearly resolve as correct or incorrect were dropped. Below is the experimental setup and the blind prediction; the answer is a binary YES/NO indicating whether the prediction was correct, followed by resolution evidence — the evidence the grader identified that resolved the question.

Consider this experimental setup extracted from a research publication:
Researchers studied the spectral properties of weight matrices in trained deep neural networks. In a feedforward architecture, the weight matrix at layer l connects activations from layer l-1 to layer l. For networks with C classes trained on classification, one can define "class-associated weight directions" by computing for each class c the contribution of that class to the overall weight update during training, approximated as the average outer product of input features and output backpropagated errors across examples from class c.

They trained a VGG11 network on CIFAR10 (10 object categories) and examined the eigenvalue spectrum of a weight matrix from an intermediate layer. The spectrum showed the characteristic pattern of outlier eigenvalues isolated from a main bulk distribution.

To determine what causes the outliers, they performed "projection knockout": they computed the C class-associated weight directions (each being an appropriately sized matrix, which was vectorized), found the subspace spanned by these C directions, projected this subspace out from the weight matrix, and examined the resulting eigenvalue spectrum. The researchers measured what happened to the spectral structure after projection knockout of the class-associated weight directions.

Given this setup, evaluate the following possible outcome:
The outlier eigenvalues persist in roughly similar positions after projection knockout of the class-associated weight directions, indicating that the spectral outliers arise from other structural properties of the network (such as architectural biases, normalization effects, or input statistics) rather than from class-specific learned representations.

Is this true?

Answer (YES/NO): NO